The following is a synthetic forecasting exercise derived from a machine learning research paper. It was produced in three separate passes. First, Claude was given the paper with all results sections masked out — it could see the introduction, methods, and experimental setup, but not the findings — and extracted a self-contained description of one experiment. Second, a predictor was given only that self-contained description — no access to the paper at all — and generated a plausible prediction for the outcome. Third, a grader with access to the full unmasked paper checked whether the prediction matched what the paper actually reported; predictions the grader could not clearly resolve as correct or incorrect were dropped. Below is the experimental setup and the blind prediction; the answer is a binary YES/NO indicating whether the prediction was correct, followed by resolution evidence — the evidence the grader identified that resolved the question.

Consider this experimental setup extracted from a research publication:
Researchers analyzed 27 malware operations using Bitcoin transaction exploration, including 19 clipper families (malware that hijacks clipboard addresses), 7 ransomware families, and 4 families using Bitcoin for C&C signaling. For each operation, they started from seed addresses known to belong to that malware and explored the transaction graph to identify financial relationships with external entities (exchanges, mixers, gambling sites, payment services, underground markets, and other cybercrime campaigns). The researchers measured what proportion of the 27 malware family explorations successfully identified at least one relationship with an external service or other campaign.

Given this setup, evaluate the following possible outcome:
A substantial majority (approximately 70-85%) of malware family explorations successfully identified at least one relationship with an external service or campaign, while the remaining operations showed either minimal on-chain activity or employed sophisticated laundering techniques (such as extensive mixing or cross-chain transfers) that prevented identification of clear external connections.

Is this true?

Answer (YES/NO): NO